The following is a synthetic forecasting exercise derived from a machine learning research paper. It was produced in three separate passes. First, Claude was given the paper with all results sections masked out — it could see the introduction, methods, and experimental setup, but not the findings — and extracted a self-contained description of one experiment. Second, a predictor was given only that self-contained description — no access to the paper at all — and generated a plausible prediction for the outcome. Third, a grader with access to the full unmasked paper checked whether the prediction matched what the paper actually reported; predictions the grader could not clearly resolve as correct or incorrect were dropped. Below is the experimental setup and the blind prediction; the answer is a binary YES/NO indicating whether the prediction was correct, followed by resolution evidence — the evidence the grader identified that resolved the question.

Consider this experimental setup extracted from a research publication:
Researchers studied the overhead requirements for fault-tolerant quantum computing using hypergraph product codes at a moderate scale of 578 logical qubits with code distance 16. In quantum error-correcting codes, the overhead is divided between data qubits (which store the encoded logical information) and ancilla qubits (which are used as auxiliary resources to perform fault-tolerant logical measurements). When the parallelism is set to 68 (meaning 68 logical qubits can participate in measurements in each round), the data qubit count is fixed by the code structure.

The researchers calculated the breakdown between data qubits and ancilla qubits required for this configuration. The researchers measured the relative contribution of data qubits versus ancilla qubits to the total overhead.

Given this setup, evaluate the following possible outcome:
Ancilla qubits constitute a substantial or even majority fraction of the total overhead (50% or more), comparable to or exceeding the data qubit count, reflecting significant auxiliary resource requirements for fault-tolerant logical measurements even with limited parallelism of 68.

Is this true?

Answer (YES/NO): YES